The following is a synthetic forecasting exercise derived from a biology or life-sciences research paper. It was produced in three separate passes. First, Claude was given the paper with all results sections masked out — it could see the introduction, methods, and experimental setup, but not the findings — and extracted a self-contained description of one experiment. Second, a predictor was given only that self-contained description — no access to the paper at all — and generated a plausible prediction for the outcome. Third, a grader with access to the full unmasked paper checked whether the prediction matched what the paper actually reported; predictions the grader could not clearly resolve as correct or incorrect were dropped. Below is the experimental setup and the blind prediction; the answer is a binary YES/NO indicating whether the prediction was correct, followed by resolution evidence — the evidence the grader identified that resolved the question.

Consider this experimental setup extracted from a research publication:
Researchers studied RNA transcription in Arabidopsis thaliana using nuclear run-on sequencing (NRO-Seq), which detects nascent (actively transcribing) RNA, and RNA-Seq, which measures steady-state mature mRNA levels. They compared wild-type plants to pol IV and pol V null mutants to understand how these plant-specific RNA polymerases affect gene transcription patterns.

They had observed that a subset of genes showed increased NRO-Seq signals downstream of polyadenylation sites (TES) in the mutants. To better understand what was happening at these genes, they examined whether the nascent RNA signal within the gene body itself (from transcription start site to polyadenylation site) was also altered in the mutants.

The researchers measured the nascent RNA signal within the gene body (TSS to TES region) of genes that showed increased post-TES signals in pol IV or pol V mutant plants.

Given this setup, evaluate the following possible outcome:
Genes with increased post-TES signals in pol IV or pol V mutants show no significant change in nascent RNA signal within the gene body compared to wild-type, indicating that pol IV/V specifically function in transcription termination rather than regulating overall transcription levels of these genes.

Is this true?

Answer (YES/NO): YES